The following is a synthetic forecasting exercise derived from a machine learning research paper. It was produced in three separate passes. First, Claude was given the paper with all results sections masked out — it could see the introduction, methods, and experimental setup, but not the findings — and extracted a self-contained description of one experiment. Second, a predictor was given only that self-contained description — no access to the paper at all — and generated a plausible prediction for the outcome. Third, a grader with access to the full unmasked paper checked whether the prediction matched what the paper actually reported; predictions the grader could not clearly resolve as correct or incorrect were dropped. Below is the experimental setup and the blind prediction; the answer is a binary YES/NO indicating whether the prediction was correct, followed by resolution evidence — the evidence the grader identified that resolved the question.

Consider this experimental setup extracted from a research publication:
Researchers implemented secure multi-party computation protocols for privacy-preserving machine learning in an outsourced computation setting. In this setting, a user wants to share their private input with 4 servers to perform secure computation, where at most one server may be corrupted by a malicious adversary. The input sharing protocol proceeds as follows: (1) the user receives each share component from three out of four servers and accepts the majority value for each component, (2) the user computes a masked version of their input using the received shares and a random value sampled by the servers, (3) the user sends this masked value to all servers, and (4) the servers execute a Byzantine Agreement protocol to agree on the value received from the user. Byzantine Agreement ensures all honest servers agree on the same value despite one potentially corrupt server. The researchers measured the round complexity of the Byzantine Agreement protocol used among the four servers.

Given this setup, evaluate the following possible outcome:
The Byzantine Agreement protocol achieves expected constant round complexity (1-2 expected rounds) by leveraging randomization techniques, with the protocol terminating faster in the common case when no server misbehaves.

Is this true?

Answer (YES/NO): NO